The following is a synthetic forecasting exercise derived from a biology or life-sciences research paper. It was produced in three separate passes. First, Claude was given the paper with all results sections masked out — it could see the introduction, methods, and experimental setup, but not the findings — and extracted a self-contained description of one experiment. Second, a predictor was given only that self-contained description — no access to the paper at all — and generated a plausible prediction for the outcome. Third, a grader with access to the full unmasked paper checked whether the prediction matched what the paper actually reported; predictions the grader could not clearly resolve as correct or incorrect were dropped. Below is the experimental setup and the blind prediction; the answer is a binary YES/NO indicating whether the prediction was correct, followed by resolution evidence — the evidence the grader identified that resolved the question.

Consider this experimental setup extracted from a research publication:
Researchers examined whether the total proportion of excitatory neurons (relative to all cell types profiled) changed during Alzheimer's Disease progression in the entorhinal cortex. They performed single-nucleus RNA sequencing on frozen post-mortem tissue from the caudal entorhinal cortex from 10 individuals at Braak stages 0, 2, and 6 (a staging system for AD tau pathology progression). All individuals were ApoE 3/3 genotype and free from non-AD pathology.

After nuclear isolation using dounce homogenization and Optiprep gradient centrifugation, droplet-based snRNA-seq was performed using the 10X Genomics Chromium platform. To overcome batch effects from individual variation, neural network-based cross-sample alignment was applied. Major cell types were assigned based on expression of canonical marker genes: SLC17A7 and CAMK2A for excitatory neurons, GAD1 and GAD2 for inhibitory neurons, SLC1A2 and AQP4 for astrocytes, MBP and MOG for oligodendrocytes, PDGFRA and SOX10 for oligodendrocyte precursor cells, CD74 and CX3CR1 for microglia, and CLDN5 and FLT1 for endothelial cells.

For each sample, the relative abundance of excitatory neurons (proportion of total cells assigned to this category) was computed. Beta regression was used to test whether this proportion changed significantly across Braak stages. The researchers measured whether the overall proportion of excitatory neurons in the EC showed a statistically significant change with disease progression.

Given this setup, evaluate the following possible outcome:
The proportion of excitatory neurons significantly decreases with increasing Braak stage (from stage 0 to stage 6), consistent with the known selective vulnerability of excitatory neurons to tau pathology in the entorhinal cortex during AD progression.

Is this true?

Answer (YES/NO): NO